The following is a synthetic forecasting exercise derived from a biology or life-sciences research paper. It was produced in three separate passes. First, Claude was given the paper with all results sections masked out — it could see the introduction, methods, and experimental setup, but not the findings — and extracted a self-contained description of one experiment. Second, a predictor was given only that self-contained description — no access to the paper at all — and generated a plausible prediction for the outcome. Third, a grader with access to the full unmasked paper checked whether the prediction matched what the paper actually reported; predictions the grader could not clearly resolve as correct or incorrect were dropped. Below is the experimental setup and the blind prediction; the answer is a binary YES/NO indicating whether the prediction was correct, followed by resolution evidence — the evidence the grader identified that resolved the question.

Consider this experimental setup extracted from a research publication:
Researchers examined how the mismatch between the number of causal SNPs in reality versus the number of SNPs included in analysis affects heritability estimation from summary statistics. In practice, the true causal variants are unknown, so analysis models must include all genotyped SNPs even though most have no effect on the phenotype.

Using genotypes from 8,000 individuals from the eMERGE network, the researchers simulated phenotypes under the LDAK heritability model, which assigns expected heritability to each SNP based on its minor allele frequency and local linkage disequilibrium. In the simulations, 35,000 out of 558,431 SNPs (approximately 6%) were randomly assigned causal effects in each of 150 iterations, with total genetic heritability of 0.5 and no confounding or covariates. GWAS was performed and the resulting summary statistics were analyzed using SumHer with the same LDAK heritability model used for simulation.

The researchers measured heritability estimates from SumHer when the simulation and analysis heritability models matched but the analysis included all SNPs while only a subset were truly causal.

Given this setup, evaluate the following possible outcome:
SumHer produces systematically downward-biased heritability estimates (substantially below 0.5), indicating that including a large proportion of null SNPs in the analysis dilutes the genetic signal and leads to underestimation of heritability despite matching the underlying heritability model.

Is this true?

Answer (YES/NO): NO